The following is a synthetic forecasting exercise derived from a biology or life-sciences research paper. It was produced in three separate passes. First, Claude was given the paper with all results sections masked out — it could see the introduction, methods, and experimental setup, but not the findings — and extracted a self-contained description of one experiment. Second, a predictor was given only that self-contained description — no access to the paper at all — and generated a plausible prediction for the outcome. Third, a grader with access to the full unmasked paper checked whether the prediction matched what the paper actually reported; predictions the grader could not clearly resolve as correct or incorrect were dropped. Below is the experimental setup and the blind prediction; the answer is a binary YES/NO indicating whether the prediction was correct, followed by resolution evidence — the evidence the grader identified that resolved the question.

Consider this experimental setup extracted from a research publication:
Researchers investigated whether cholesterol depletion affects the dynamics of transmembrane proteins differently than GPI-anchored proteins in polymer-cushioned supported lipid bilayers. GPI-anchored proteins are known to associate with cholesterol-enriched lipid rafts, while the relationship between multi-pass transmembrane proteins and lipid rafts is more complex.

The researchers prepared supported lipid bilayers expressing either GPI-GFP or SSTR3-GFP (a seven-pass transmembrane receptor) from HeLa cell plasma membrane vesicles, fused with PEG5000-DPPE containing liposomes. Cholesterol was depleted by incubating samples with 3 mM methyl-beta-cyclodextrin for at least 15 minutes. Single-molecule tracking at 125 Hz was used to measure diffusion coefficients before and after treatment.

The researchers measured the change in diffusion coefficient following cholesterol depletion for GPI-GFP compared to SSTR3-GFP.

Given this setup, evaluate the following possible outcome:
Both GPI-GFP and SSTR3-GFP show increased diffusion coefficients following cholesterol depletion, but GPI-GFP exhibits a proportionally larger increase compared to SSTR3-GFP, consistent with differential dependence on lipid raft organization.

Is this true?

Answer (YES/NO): NO